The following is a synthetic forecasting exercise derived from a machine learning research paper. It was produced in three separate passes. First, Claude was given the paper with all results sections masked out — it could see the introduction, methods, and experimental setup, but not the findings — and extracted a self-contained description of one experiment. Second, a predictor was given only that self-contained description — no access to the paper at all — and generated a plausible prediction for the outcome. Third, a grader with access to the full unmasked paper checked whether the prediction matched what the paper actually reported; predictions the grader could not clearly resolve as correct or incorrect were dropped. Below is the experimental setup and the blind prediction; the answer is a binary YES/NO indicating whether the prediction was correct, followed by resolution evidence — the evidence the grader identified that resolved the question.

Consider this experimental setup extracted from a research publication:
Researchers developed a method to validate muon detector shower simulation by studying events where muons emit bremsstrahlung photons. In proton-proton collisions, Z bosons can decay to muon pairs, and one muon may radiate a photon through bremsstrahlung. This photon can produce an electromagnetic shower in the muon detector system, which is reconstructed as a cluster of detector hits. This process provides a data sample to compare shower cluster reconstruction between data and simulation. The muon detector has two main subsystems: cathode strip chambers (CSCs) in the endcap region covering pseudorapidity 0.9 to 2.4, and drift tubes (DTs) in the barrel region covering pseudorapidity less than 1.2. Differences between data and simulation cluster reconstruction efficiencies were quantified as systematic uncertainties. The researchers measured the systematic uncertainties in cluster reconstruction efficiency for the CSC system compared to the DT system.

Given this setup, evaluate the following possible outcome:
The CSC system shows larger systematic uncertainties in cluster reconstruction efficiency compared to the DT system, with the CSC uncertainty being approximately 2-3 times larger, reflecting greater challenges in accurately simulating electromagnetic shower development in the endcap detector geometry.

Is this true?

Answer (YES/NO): NO